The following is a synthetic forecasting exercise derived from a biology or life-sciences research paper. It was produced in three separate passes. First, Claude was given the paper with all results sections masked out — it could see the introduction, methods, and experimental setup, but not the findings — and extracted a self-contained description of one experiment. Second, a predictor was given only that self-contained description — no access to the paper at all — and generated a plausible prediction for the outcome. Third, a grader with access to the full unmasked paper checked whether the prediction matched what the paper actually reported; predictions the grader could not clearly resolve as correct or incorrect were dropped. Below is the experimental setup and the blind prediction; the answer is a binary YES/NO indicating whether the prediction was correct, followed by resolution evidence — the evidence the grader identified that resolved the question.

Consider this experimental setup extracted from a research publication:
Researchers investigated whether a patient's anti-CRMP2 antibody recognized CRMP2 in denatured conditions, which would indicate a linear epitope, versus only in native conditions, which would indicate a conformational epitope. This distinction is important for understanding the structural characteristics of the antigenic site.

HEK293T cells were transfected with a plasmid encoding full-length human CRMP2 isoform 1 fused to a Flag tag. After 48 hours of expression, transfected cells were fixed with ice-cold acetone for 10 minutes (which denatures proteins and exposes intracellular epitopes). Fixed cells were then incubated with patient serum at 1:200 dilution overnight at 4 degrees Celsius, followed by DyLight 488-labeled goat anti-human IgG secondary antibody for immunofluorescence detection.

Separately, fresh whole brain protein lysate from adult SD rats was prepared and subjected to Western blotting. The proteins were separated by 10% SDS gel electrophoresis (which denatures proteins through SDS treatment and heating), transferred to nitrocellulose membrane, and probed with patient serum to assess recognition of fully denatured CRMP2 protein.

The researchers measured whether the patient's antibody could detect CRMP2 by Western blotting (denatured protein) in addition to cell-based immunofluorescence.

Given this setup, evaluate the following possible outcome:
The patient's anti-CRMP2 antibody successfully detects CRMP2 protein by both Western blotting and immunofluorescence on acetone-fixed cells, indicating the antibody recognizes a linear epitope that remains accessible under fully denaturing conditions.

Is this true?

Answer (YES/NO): YES